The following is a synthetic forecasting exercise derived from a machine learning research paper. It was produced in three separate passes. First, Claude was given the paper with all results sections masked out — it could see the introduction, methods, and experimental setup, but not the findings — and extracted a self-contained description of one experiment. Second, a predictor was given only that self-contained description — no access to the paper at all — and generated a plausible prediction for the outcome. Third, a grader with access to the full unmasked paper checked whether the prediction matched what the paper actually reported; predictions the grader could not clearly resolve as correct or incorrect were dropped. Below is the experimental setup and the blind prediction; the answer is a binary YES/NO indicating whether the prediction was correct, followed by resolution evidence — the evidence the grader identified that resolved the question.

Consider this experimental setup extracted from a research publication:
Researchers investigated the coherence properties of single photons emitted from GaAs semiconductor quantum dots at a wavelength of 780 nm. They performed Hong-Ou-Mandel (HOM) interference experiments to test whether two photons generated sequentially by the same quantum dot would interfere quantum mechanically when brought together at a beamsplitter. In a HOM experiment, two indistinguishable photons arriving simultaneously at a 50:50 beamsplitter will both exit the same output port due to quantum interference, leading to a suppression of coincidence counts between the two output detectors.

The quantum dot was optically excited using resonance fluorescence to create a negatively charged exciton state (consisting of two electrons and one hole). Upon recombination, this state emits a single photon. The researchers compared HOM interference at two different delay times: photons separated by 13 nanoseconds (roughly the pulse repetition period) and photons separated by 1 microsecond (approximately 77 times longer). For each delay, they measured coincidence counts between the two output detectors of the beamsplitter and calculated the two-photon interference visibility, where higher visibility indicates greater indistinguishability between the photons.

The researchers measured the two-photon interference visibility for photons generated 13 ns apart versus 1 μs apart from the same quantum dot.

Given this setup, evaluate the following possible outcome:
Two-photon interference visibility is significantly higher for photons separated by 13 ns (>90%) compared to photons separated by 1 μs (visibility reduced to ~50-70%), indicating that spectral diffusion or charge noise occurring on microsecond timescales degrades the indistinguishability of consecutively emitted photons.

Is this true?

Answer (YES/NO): NO